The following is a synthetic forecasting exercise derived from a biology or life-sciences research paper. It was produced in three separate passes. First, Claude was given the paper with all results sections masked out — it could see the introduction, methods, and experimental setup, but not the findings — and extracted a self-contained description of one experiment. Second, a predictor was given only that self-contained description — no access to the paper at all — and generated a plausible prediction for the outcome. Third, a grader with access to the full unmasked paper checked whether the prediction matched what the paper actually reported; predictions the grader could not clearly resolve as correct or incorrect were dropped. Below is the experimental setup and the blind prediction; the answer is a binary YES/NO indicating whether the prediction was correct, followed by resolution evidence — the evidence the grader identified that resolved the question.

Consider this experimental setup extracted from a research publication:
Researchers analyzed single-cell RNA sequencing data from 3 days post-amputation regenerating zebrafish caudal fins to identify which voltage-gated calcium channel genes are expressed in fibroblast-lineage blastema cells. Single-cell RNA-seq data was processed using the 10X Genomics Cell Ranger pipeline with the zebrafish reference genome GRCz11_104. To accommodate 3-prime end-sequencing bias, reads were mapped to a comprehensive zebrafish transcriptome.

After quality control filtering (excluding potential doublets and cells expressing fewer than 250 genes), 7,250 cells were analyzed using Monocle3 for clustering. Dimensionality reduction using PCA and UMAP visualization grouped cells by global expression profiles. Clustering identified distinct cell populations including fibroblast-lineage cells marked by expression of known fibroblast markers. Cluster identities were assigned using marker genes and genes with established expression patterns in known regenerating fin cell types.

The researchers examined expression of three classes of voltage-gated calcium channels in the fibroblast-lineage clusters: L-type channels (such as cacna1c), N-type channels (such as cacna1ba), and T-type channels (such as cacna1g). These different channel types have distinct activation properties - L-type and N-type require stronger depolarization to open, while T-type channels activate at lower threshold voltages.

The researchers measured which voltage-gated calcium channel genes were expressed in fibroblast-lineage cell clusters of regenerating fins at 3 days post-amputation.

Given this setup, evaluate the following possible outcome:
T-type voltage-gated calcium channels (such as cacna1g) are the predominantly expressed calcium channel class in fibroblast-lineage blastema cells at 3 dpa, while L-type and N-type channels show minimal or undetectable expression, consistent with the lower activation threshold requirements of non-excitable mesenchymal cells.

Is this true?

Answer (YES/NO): NO